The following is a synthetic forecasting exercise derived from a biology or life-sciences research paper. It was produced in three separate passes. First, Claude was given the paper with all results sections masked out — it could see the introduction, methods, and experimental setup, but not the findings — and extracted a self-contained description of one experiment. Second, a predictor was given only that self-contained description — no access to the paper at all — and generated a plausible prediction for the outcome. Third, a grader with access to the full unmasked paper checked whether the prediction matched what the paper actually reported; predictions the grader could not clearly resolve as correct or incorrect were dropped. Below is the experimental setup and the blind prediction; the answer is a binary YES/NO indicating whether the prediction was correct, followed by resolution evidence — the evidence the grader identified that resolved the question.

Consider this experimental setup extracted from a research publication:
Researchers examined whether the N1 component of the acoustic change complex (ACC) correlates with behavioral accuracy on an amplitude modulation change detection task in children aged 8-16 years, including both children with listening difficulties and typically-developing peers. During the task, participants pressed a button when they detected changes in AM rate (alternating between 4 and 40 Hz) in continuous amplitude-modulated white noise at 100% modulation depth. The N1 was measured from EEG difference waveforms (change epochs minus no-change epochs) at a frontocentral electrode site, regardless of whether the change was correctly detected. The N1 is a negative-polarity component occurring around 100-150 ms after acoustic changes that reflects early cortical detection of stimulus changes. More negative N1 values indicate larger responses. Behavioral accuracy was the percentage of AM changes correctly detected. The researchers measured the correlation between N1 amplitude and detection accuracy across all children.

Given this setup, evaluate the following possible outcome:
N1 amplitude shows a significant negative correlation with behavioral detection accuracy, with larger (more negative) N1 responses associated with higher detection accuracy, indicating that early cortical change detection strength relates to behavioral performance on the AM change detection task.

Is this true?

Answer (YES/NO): NO